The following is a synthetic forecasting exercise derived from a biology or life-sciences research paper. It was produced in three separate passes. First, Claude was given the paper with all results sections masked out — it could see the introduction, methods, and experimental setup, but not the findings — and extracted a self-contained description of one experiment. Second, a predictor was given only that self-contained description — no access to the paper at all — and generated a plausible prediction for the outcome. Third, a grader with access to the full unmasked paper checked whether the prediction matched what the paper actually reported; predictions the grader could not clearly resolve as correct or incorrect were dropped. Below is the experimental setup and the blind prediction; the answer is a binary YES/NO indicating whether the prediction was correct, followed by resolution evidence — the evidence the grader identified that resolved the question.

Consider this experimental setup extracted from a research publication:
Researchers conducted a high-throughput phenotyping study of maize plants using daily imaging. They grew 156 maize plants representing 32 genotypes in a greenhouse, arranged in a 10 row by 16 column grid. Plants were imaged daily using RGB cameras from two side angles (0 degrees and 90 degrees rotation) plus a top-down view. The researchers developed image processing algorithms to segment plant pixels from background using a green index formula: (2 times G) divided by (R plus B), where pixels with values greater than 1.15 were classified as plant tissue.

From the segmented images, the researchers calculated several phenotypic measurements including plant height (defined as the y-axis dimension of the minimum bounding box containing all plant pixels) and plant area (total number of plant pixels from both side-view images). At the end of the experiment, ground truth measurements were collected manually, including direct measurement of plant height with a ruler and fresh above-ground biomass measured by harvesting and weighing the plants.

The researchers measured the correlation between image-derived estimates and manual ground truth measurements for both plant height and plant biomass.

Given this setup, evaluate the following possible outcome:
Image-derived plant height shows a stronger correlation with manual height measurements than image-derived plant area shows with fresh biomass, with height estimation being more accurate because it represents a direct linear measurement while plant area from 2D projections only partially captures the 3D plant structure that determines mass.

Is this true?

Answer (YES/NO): YES